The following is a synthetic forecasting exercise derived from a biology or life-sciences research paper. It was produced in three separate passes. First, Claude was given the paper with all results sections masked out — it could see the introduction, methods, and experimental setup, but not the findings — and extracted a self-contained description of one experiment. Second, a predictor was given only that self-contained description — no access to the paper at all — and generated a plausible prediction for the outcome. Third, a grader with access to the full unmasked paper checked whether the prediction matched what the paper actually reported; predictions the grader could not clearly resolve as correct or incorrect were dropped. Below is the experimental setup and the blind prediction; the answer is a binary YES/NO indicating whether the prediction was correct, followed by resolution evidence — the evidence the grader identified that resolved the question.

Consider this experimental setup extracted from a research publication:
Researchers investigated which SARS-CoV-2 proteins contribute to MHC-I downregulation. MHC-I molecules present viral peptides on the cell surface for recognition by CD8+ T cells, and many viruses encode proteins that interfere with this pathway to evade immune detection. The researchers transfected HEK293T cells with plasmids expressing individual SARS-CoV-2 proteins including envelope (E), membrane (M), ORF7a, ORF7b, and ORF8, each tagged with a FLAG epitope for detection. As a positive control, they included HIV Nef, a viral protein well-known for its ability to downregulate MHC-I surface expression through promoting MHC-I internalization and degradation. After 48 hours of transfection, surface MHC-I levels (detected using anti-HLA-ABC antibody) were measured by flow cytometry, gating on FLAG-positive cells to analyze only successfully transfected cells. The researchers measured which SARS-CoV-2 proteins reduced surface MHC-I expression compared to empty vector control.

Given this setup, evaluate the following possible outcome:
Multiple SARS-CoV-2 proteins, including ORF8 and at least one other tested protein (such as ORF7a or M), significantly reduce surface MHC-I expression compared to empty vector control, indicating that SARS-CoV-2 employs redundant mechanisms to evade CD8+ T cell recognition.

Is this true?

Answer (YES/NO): YES